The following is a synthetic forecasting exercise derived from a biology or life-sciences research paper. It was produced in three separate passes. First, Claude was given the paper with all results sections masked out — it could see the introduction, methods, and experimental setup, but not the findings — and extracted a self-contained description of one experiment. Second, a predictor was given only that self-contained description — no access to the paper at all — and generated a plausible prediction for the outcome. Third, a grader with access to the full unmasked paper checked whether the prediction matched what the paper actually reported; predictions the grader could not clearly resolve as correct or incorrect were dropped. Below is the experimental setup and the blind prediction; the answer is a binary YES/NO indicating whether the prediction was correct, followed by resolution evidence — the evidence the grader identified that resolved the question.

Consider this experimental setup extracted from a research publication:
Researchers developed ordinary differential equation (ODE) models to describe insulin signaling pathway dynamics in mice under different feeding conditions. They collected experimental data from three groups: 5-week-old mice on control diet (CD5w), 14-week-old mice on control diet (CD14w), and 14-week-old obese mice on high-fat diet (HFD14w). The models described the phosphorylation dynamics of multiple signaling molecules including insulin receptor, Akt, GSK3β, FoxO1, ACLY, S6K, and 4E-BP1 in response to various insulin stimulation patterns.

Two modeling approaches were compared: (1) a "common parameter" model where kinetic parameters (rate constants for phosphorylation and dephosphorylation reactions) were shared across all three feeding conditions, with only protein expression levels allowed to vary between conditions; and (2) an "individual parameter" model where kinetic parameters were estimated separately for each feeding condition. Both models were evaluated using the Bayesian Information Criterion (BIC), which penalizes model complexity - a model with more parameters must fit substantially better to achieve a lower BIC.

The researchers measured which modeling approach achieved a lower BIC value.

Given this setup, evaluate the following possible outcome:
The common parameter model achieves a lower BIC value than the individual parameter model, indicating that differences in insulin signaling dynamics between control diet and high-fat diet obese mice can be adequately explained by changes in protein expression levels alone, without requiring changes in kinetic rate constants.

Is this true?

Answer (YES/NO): YES